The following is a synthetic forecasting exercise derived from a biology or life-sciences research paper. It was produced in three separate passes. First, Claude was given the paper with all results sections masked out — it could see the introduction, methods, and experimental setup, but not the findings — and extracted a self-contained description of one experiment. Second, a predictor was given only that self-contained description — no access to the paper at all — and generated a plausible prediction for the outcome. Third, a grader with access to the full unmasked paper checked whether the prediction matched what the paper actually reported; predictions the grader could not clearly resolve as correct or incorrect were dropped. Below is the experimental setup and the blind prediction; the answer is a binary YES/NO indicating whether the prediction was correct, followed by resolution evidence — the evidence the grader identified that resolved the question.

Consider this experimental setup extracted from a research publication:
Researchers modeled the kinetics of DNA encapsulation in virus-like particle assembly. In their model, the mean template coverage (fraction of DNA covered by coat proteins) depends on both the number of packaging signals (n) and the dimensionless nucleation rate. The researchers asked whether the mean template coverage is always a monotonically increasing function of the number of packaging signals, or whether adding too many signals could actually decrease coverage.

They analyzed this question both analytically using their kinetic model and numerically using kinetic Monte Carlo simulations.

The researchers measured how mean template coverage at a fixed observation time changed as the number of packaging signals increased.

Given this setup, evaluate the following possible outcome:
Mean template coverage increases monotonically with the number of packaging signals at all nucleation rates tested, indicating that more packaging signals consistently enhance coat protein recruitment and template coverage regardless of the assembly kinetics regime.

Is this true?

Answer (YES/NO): YES